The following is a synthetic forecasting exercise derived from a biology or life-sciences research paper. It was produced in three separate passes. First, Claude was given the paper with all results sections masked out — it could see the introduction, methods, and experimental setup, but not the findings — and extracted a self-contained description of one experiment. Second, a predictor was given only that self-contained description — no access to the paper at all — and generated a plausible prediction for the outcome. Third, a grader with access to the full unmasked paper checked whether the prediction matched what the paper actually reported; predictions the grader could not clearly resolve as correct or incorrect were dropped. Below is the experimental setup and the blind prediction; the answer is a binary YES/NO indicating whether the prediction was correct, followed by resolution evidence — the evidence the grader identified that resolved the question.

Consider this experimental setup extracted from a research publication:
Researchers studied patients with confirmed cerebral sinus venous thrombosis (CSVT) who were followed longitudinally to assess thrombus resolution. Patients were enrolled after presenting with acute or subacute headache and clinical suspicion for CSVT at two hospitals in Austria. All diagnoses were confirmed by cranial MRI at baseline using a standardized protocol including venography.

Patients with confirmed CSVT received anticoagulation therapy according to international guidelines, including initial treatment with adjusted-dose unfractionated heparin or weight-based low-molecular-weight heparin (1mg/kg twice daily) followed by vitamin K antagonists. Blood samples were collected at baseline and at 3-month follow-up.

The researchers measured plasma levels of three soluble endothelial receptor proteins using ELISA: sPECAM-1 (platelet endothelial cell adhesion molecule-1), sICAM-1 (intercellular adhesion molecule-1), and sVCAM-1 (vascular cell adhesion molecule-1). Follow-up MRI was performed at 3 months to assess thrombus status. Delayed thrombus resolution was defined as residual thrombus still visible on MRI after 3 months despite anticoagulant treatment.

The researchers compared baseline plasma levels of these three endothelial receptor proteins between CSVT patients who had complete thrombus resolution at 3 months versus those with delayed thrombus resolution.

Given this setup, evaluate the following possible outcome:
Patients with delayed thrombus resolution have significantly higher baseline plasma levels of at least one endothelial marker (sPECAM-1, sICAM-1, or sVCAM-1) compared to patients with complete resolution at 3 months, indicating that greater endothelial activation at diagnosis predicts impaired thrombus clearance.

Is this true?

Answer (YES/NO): YES